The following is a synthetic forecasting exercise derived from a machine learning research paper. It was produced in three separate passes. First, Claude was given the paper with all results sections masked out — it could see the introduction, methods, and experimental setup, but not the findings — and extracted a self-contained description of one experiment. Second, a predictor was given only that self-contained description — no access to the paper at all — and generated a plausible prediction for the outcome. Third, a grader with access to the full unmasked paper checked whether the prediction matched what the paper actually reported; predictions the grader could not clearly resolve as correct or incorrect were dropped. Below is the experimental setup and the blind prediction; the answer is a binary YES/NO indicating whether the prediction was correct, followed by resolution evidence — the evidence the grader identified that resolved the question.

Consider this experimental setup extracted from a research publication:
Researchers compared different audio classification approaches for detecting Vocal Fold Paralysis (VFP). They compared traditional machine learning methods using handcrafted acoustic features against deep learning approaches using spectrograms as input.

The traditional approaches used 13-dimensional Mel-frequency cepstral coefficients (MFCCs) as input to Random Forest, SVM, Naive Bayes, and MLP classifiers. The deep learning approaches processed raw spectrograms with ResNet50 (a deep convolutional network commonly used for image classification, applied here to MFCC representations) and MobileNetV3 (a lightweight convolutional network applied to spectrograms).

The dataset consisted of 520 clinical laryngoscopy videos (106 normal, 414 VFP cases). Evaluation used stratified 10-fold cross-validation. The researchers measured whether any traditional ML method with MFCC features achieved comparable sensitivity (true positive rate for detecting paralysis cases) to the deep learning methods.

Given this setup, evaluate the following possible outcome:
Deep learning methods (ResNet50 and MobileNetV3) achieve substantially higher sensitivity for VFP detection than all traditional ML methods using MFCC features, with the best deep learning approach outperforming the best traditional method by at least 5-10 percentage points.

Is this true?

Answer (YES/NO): NO